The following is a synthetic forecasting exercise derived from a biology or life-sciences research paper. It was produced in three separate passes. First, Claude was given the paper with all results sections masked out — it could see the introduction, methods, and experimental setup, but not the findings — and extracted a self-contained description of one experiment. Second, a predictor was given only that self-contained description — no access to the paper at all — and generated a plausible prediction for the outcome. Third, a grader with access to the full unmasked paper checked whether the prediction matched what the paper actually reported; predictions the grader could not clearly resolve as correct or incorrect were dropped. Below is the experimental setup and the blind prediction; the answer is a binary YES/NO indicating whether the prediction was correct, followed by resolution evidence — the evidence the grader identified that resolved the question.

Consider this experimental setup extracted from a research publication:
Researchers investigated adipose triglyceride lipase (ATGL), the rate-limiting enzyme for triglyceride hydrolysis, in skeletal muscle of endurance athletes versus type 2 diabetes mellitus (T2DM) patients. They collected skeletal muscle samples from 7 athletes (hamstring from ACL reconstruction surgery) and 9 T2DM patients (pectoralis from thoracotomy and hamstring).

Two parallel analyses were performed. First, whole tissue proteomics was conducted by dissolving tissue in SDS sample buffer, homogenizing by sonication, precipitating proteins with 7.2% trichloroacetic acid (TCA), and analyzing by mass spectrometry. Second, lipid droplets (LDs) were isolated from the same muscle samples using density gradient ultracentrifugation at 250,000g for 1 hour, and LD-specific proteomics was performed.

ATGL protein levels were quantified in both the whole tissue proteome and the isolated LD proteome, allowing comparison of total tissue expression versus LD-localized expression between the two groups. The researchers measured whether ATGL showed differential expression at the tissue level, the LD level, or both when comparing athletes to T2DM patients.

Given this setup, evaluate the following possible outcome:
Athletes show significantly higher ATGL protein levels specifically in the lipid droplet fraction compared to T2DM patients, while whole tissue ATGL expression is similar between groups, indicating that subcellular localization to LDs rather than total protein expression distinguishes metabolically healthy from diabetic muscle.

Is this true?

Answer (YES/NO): YES